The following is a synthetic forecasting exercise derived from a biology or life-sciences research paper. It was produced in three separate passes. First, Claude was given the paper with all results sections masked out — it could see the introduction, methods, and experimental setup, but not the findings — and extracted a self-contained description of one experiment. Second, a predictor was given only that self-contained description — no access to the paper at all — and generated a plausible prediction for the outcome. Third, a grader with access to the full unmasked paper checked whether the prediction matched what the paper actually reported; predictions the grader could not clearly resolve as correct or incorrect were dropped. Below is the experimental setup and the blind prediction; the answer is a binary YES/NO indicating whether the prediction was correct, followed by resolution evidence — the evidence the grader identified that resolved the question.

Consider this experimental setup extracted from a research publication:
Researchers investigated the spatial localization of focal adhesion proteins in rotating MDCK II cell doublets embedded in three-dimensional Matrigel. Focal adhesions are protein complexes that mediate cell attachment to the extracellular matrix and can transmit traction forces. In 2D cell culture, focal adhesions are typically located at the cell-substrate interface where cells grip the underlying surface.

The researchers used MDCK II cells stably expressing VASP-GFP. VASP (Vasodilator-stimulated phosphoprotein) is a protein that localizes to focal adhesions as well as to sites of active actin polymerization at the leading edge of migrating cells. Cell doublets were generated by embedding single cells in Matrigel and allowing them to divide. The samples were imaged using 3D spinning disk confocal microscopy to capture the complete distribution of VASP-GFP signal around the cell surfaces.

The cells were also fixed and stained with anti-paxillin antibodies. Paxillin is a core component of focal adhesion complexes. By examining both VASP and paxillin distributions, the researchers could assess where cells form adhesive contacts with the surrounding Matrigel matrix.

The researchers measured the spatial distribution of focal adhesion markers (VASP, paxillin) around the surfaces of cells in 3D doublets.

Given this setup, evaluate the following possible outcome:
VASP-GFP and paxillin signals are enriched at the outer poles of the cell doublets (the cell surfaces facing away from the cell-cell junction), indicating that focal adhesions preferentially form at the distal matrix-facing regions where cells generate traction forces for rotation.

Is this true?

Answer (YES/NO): NO